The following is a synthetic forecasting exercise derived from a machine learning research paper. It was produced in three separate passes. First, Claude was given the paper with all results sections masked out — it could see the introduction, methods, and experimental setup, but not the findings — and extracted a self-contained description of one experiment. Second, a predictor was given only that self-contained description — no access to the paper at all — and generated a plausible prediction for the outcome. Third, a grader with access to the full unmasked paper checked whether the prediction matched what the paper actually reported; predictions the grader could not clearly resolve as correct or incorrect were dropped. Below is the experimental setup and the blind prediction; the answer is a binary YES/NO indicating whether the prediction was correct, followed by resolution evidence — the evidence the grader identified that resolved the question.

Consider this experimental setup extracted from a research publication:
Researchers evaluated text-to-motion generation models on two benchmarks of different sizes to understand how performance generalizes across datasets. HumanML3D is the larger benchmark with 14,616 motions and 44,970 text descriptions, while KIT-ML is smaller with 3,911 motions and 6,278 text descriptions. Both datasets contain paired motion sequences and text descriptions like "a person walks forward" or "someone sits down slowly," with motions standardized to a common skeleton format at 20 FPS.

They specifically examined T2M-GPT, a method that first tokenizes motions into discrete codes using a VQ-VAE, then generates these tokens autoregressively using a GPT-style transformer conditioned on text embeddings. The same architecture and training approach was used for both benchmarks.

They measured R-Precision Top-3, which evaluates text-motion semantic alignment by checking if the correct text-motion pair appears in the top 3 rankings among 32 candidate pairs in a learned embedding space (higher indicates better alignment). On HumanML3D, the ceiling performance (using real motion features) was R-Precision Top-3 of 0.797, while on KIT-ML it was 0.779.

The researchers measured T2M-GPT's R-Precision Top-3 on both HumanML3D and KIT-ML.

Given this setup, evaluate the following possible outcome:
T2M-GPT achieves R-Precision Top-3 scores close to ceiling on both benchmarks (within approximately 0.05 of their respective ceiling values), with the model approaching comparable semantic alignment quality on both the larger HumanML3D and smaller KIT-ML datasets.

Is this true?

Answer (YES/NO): YES